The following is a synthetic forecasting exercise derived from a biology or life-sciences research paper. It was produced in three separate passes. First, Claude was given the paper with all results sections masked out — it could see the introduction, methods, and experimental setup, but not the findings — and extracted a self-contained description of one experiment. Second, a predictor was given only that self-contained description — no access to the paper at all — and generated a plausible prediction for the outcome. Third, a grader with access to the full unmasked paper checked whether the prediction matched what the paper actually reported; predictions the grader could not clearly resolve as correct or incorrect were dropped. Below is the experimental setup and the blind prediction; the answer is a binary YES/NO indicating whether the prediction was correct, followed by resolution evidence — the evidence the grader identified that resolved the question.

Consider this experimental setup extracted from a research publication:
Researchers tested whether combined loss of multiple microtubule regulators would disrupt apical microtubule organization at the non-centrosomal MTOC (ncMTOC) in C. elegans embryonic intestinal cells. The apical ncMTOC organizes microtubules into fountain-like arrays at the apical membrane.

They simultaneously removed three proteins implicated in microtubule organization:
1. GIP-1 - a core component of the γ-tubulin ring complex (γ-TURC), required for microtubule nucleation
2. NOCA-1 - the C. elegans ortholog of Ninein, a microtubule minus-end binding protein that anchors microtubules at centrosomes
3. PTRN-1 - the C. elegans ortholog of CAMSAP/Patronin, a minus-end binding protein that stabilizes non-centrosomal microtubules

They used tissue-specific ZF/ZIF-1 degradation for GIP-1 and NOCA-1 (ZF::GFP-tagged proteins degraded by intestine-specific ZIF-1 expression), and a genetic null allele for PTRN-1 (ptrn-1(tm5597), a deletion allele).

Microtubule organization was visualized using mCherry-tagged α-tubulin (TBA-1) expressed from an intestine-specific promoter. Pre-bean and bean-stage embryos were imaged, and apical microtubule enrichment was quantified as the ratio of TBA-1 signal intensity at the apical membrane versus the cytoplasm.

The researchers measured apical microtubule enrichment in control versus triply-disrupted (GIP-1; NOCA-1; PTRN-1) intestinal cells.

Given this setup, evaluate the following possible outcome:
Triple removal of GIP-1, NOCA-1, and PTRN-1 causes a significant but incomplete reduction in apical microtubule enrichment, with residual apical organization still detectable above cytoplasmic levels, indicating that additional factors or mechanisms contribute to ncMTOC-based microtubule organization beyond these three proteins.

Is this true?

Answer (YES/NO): NO